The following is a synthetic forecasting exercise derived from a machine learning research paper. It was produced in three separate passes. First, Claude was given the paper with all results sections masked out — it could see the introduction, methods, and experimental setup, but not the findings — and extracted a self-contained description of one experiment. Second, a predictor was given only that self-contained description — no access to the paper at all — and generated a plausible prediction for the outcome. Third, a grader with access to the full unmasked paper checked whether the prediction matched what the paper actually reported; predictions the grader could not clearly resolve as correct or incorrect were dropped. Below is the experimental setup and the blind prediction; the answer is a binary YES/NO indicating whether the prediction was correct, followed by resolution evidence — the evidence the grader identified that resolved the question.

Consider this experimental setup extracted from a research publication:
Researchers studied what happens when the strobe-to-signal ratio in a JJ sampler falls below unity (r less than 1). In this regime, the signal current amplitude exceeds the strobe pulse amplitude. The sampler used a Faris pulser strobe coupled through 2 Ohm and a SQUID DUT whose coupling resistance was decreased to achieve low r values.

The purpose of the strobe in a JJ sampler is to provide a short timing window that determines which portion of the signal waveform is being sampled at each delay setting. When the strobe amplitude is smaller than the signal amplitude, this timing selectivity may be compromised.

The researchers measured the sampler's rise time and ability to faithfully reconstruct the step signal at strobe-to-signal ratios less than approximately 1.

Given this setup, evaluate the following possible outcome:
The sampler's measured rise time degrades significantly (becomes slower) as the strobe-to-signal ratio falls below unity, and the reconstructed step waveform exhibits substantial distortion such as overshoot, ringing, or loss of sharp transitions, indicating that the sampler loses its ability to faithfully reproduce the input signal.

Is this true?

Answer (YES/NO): YES